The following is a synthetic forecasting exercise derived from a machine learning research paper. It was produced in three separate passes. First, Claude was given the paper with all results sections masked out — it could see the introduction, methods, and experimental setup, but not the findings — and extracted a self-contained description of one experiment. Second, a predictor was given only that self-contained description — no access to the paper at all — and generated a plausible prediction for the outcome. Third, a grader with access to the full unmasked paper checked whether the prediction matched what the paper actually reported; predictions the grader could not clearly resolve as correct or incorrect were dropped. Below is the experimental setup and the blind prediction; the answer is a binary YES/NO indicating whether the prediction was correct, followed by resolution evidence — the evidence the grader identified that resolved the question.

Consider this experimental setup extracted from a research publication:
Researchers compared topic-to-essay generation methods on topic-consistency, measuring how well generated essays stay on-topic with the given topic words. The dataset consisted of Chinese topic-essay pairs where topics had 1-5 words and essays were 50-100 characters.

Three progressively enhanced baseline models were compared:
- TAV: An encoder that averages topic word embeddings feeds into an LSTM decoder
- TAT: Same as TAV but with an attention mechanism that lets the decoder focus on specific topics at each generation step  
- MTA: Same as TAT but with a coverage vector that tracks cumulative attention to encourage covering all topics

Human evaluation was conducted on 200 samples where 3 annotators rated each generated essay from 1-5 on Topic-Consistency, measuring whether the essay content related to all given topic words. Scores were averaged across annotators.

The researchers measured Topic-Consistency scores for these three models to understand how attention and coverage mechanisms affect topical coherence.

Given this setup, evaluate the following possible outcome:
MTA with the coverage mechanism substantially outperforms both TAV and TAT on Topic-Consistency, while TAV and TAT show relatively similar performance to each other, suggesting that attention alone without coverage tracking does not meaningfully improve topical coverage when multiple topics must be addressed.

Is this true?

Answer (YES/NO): NO